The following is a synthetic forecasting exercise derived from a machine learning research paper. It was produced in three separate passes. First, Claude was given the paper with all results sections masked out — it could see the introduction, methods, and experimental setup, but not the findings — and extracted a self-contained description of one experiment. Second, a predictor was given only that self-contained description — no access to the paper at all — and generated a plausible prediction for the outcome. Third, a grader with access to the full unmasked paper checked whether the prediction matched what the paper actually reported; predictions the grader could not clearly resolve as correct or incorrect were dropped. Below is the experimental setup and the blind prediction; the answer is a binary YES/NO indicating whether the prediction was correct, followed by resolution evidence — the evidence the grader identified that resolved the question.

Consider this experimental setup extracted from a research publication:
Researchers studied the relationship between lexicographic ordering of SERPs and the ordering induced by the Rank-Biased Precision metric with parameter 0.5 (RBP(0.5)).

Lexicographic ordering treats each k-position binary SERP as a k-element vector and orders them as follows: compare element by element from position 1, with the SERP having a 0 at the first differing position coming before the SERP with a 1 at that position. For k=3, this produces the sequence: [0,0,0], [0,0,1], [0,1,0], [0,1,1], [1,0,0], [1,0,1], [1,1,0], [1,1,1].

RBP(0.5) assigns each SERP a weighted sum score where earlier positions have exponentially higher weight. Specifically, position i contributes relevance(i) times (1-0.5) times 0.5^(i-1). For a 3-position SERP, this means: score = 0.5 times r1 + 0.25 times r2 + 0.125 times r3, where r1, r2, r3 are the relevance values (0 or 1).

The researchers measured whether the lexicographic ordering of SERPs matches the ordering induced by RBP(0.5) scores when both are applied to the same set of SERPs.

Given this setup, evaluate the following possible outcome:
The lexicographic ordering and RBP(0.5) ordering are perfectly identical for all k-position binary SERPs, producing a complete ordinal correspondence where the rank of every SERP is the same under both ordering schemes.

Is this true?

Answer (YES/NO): YES